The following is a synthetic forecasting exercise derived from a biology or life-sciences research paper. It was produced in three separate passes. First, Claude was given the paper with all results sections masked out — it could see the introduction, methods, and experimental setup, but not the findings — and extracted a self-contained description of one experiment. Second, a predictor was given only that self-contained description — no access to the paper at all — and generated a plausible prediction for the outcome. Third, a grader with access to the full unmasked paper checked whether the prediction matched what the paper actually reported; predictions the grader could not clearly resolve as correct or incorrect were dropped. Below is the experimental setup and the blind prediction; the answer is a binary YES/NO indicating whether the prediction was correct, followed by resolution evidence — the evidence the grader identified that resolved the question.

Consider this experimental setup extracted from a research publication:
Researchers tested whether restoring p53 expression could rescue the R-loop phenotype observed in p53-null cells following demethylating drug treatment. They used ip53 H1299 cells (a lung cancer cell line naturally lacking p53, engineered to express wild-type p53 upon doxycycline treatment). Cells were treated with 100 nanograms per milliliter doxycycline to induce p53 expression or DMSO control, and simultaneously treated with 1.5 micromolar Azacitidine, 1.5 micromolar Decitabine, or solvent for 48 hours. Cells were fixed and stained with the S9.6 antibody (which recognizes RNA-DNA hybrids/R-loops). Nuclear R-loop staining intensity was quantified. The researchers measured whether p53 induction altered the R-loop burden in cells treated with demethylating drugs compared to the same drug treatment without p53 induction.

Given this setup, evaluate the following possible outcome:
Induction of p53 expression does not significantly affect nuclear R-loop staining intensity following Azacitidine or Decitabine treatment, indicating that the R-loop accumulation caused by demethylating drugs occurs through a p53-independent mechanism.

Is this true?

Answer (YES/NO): NO